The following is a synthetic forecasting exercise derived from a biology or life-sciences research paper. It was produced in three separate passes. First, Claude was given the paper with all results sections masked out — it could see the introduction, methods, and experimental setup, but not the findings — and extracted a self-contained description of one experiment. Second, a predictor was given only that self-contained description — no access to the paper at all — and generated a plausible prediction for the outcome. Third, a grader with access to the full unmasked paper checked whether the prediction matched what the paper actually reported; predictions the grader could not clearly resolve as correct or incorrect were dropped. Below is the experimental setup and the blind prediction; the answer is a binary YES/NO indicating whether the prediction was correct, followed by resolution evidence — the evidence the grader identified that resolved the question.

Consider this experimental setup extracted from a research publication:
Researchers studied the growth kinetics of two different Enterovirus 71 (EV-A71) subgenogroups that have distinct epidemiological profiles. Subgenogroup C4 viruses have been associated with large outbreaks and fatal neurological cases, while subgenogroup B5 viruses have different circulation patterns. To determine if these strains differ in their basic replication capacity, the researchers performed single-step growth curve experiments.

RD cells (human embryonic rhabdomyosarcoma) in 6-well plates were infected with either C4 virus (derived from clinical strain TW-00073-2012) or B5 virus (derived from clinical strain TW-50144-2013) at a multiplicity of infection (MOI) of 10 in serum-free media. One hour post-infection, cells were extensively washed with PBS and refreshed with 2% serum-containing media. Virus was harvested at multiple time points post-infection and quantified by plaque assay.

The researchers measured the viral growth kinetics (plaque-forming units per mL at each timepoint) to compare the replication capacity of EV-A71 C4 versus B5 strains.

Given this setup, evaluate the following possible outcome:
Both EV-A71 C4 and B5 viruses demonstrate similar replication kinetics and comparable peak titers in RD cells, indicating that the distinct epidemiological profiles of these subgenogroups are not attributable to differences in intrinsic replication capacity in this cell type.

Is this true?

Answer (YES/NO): YES